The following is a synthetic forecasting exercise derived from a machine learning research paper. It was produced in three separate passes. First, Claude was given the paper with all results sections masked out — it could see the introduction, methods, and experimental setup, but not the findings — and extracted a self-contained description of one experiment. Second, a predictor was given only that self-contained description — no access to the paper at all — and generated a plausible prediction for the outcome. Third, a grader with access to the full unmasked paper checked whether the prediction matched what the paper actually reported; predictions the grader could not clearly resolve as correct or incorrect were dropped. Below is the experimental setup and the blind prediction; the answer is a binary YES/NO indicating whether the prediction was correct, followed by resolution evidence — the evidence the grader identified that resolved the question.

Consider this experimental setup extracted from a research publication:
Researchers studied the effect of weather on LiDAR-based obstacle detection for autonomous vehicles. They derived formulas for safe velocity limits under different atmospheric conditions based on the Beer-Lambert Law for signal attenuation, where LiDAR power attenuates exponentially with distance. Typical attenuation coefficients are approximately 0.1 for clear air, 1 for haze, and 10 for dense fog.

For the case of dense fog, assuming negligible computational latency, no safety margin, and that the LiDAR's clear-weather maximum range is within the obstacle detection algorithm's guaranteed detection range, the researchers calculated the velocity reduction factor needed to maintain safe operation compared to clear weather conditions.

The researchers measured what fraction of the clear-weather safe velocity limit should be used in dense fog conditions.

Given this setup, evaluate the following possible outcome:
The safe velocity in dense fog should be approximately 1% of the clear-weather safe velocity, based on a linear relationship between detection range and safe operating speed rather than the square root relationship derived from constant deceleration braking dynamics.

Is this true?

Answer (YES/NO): NO